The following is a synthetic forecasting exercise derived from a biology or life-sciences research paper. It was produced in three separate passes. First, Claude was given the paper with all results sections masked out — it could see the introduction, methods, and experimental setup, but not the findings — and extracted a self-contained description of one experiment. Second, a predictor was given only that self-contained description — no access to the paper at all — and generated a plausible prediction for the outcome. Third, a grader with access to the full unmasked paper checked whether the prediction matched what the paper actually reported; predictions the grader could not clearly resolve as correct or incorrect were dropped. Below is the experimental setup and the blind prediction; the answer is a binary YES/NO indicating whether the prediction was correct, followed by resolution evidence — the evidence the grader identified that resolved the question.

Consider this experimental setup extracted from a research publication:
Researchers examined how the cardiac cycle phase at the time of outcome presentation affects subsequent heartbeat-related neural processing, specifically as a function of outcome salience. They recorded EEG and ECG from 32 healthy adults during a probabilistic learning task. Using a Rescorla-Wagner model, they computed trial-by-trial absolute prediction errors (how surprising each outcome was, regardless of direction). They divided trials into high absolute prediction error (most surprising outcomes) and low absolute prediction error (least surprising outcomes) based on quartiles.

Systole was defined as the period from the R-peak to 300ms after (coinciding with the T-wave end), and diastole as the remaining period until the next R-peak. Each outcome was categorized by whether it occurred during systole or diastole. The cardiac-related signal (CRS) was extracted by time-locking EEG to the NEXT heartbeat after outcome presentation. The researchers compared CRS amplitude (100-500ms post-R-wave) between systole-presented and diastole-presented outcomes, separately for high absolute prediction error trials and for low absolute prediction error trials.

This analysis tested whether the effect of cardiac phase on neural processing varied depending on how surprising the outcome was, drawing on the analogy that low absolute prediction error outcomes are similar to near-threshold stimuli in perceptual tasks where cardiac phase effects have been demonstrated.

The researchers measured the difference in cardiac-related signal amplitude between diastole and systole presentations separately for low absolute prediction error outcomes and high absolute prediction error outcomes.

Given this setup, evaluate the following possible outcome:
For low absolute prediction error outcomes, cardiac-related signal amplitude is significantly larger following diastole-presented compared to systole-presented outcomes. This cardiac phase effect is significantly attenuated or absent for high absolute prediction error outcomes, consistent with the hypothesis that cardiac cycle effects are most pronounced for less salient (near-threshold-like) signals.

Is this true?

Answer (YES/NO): YES